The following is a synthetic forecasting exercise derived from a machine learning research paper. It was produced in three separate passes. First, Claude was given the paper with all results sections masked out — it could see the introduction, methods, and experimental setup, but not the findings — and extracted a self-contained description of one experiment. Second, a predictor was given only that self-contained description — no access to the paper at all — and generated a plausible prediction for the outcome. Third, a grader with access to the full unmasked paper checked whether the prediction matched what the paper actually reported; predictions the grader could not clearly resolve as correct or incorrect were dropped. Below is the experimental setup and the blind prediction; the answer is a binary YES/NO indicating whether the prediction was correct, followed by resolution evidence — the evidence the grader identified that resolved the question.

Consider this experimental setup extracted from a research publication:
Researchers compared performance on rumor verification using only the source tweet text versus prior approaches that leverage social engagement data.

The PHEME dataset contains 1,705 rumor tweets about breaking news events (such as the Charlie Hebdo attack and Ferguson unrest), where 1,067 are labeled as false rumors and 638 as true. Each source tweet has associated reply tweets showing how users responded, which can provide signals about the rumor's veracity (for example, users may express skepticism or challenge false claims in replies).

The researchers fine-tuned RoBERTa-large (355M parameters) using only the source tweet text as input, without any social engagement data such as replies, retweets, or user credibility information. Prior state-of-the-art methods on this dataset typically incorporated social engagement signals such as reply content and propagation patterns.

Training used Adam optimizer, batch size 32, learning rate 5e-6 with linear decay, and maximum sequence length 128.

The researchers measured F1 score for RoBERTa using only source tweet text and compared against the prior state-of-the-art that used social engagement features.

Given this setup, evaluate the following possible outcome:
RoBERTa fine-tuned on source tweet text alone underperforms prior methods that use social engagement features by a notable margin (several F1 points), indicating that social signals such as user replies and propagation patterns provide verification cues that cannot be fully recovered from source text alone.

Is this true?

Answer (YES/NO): NO